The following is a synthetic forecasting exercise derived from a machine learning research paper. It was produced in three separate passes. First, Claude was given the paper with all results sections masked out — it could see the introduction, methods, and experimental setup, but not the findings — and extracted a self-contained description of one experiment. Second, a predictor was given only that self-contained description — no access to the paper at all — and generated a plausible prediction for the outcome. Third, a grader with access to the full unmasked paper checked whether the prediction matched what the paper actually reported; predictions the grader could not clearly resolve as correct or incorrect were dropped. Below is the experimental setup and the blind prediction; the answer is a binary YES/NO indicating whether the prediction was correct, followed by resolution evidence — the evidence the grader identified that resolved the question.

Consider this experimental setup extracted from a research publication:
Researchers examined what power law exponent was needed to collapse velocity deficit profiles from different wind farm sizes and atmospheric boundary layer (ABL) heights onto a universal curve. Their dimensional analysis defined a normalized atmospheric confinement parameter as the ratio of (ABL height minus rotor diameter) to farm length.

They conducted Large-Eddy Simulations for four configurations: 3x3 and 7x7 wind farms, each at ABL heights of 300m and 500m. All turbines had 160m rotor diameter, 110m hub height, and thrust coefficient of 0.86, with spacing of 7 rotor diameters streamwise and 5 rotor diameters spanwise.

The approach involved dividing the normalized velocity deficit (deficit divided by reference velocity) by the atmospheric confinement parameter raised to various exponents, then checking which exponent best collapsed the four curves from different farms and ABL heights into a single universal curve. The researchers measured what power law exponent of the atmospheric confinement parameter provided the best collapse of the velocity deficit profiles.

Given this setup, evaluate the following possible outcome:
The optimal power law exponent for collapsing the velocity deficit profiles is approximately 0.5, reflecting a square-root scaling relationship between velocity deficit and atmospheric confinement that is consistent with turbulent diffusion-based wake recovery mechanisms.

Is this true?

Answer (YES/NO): NO